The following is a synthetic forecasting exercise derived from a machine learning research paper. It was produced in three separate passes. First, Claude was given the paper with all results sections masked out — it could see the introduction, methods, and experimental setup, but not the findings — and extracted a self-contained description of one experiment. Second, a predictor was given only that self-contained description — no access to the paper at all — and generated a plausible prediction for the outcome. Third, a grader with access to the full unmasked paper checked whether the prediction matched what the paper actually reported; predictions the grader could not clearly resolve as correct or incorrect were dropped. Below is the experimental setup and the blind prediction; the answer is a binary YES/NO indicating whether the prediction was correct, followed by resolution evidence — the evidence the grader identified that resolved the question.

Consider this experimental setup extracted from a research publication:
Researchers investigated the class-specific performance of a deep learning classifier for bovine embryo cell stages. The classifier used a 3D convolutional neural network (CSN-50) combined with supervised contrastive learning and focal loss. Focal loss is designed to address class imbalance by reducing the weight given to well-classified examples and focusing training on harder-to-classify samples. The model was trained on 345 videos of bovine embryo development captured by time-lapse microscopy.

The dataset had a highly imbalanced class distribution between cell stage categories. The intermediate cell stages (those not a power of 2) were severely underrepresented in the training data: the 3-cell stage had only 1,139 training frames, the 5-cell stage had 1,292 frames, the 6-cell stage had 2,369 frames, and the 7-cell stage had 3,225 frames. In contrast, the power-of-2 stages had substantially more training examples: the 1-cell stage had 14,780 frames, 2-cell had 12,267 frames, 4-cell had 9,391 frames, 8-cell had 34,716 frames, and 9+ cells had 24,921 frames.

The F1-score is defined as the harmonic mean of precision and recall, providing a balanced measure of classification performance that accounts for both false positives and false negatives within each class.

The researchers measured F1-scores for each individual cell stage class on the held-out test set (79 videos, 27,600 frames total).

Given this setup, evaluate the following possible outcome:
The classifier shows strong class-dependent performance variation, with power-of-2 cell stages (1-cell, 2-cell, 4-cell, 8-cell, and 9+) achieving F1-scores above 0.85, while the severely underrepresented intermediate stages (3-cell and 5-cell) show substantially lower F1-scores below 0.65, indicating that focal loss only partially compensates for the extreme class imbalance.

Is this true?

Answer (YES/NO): NO